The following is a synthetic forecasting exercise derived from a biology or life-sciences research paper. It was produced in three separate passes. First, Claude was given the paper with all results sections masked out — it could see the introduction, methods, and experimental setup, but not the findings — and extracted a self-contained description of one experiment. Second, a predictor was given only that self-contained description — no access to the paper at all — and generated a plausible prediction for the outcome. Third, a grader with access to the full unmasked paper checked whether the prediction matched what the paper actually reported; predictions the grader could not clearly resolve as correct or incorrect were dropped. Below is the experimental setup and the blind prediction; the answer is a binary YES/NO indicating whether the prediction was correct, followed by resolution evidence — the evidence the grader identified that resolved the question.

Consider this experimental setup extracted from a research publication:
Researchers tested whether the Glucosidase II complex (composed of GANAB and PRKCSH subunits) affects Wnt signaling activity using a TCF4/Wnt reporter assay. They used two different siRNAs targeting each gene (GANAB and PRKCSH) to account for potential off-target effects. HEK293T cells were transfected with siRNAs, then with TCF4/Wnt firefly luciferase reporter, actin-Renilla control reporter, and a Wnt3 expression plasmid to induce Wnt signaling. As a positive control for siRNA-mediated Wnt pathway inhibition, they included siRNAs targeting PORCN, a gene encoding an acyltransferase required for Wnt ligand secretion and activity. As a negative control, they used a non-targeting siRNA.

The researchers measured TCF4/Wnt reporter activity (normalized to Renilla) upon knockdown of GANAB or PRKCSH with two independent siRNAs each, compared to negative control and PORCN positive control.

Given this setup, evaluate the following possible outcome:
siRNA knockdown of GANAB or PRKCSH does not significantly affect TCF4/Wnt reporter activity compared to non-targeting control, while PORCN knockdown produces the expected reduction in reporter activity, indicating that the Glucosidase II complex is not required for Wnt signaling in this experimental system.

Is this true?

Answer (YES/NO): NO